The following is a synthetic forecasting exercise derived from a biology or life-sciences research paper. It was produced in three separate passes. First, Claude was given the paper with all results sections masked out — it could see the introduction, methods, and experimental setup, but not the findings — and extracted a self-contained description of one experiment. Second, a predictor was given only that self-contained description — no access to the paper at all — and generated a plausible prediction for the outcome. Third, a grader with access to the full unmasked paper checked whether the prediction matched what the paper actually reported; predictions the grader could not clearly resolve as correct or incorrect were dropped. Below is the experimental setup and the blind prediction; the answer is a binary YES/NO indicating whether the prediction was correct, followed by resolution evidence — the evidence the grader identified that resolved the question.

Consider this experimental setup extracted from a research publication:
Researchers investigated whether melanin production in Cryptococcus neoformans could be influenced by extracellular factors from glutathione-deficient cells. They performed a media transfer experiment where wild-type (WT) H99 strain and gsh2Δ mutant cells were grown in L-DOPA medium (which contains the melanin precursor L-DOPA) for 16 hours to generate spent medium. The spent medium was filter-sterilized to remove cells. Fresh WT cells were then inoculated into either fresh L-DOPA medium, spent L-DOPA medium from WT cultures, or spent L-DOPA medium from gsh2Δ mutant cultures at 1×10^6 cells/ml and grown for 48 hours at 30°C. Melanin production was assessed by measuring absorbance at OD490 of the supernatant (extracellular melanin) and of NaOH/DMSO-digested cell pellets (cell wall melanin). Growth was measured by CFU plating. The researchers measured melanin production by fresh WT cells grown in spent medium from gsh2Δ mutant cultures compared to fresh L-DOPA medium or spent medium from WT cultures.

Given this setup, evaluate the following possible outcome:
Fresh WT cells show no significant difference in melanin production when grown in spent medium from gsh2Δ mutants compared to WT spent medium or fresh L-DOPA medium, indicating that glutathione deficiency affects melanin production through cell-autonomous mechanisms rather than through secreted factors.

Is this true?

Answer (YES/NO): NO